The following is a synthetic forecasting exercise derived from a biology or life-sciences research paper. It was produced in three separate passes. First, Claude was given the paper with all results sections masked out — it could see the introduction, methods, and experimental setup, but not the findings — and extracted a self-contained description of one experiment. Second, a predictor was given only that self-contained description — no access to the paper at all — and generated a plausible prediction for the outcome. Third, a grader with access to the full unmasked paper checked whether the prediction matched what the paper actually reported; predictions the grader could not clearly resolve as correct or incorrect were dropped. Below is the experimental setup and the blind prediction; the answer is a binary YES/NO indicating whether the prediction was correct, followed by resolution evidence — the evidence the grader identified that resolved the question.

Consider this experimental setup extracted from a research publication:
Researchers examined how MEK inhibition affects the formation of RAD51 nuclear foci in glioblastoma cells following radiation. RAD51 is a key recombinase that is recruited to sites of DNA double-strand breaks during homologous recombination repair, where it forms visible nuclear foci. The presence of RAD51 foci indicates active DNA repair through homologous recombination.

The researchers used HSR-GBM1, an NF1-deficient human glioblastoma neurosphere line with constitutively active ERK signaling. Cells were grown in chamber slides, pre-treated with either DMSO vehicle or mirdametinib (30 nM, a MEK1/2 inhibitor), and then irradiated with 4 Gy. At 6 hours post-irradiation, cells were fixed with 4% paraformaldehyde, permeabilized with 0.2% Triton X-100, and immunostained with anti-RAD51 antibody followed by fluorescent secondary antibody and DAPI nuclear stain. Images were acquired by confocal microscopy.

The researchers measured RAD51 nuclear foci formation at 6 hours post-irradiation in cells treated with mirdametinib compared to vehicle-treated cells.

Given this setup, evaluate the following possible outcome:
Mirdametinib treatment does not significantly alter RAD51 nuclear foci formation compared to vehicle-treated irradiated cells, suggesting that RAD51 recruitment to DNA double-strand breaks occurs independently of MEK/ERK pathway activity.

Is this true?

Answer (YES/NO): NO